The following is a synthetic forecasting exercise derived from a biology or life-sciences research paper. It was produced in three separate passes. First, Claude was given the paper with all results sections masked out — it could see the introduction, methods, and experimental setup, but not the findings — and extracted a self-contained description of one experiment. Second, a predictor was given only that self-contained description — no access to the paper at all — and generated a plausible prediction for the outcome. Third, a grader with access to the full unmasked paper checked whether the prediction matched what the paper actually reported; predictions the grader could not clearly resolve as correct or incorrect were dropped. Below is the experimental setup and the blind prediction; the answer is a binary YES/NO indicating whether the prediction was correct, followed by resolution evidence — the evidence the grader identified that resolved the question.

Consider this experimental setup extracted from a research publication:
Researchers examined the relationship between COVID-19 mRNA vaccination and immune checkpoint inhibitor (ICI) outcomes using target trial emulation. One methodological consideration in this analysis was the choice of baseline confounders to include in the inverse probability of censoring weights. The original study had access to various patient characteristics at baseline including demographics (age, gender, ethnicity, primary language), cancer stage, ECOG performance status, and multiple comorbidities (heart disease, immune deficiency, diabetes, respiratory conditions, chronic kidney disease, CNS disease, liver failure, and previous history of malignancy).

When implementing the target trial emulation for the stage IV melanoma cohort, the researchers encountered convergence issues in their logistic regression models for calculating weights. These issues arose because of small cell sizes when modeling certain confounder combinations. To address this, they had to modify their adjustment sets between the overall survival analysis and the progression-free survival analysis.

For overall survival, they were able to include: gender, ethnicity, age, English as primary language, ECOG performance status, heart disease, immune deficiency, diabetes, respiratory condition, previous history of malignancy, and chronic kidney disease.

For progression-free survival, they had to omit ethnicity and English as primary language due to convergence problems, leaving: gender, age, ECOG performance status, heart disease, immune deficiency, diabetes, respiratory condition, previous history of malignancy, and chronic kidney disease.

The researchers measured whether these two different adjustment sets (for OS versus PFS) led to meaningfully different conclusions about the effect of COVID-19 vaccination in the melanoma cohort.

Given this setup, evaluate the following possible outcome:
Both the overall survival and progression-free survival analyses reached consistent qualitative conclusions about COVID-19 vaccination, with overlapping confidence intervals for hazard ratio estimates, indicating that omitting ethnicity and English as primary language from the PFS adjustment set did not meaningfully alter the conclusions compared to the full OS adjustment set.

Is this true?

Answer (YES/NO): NO